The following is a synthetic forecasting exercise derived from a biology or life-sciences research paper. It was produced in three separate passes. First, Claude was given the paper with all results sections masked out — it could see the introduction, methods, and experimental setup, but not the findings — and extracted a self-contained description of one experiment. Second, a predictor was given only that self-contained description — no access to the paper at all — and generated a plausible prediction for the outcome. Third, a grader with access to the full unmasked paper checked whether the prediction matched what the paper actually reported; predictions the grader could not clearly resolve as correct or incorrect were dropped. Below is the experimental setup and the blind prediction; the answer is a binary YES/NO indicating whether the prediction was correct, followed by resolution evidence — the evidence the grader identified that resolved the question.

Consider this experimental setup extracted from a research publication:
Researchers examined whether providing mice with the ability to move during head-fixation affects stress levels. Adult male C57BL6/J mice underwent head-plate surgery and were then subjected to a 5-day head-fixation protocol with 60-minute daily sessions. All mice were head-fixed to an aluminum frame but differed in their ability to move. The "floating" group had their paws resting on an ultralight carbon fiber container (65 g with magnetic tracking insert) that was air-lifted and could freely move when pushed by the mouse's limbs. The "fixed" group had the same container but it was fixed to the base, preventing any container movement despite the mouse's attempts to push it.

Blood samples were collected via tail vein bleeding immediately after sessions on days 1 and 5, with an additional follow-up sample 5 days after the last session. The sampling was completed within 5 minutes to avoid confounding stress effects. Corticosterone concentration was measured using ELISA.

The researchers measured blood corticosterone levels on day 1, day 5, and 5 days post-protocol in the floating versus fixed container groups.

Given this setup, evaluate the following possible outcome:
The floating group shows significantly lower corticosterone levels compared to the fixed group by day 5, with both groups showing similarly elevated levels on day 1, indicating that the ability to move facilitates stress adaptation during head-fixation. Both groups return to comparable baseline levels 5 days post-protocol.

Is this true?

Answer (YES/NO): NO